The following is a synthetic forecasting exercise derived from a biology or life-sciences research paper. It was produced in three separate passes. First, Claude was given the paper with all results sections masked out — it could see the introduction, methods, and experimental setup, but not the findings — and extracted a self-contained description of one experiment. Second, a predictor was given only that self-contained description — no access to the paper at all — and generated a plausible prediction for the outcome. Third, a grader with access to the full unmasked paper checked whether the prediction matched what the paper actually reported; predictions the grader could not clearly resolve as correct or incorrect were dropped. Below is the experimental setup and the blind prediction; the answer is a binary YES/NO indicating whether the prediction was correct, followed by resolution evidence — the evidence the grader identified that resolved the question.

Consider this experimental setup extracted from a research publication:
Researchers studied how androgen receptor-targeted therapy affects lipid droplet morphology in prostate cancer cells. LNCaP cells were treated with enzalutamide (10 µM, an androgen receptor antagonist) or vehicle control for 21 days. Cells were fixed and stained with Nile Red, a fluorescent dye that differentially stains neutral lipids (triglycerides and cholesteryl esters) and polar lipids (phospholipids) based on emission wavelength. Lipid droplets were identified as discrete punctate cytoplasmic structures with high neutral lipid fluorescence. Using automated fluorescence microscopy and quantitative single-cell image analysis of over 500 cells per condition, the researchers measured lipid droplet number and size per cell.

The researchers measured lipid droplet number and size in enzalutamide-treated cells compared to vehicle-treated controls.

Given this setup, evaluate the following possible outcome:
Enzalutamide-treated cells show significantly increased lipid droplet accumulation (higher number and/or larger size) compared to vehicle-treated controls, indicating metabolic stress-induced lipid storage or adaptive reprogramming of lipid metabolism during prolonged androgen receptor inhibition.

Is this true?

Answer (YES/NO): YES